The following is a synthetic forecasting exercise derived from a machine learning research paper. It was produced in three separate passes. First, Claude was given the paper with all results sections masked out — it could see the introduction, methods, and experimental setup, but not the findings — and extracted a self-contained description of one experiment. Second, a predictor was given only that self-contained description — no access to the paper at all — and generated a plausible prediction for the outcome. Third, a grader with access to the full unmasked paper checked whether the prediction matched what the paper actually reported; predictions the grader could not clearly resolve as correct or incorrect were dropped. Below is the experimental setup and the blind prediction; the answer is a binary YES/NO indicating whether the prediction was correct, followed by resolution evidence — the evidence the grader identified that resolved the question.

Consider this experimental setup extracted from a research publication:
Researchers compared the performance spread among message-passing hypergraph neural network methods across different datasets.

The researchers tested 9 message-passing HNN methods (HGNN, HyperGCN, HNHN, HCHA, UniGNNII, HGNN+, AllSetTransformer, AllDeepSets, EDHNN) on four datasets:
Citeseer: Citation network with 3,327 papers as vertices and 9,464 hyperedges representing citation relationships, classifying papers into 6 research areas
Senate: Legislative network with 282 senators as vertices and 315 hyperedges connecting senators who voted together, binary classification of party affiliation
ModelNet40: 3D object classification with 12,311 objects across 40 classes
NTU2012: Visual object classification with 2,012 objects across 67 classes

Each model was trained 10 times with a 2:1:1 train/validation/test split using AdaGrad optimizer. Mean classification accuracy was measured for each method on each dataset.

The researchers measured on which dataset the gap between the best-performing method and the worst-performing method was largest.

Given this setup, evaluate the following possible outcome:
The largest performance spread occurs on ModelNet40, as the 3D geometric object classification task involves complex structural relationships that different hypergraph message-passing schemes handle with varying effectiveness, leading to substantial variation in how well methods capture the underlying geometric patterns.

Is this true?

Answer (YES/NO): NO